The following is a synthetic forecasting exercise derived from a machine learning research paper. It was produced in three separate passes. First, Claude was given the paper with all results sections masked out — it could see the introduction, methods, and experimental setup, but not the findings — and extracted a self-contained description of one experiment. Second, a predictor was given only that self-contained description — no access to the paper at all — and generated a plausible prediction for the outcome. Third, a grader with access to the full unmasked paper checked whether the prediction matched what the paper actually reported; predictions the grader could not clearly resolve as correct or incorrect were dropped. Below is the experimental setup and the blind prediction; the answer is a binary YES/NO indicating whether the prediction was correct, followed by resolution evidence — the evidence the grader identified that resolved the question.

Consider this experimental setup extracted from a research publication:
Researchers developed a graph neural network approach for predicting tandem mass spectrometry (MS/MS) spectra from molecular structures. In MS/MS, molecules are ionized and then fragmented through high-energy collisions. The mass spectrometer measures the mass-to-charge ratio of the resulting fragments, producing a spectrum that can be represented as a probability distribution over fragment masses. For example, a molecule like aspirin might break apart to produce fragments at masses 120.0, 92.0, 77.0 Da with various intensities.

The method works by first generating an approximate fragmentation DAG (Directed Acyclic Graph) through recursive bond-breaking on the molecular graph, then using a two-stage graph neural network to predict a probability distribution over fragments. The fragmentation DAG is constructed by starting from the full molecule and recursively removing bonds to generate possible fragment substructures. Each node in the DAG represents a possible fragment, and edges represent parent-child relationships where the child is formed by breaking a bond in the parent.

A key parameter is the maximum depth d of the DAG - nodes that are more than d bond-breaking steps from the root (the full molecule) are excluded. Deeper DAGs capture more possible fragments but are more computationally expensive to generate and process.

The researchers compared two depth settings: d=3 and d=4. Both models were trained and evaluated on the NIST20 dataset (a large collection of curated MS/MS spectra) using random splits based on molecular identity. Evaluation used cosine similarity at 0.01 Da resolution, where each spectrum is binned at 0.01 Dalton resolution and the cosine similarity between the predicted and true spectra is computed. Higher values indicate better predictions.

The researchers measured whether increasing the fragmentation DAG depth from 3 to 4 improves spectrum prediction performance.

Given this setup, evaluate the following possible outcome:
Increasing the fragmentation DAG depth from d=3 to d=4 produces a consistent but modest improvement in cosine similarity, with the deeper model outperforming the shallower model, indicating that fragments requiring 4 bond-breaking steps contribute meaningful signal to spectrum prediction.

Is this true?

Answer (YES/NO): YES